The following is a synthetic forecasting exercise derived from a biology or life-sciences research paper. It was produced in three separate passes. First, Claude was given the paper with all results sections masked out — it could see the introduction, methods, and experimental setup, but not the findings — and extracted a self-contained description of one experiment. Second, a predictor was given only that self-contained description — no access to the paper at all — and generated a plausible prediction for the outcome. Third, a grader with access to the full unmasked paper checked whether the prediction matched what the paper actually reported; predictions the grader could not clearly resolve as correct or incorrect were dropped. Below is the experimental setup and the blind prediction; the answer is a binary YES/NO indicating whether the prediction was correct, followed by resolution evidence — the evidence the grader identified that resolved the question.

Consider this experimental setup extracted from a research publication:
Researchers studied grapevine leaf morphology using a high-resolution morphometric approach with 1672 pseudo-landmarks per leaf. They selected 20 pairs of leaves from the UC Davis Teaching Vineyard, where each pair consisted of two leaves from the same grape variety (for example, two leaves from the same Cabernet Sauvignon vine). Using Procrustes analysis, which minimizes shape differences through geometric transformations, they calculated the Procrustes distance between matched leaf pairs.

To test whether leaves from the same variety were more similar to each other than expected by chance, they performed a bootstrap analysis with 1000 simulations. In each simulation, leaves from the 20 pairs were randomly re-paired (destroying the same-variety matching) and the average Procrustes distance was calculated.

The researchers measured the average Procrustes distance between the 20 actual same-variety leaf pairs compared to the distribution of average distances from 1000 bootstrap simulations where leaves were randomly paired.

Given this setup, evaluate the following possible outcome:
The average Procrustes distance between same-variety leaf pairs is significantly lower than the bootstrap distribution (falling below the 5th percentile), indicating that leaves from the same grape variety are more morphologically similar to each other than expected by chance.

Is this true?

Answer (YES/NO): YES